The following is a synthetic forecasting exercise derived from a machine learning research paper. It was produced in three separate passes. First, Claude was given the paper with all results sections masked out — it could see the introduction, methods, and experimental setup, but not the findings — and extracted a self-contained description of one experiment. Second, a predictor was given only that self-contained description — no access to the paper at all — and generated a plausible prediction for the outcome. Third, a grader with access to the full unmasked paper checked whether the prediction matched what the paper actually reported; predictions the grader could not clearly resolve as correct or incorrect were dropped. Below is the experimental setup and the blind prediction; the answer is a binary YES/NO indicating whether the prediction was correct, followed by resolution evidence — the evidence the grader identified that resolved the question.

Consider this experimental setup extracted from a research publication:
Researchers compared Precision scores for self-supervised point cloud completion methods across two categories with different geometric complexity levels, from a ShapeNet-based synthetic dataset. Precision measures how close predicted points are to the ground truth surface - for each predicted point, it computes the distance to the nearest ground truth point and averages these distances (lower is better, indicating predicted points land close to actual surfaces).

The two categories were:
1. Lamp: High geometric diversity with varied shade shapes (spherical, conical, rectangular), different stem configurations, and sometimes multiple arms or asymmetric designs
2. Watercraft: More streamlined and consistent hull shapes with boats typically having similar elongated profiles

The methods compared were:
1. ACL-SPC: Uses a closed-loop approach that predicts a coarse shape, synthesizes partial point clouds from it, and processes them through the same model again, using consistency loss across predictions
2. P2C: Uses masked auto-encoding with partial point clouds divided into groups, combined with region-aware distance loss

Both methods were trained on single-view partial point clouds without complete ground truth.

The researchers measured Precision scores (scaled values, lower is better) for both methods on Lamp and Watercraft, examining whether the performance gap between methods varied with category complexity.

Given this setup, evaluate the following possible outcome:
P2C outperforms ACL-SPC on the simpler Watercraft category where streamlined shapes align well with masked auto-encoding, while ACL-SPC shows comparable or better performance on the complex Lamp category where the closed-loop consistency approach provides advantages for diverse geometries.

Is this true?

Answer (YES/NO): NO